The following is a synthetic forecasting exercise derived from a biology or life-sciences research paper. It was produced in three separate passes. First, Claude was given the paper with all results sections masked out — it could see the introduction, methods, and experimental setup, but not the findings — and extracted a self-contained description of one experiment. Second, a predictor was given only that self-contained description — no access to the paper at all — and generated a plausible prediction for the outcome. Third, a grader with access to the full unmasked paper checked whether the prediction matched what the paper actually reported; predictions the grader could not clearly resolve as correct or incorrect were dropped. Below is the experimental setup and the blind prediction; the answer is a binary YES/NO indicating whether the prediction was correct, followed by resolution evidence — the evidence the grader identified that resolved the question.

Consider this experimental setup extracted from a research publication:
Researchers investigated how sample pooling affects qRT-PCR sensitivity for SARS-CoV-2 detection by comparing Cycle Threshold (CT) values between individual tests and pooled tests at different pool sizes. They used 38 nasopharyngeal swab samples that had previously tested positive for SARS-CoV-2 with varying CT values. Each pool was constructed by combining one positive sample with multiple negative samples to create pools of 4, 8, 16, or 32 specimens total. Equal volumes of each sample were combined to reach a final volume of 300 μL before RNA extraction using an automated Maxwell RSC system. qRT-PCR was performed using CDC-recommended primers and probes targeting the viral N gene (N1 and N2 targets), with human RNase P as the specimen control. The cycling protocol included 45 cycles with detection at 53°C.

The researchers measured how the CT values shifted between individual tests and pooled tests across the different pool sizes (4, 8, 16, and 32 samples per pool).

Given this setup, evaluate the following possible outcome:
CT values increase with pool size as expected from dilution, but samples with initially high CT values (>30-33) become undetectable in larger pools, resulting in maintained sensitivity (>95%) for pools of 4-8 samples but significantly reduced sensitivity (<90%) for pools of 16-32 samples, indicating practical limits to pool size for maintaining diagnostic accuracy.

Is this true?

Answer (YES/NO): NO